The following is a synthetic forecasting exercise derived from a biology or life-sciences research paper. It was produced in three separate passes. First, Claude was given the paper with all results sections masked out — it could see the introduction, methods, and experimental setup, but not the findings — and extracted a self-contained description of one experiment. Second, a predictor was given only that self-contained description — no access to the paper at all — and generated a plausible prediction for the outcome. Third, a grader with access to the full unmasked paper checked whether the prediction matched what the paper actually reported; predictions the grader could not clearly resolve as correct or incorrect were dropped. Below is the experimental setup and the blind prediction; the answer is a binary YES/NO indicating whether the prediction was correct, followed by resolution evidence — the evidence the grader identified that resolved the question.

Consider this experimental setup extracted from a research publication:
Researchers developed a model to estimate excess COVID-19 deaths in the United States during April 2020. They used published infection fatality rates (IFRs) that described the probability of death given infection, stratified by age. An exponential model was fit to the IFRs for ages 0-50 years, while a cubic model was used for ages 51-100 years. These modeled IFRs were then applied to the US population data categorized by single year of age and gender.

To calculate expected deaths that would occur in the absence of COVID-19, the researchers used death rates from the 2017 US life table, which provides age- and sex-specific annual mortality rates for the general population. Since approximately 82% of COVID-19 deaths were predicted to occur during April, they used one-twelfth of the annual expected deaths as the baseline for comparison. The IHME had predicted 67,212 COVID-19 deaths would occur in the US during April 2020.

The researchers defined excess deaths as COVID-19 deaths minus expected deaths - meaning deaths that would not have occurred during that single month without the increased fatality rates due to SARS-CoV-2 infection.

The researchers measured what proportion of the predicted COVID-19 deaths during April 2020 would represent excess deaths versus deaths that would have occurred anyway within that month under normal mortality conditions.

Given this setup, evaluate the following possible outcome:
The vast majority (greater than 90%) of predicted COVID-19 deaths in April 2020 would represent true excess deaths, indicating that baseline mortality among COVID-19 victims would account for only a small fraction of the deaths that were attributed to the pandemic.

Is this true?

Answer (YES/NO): YES